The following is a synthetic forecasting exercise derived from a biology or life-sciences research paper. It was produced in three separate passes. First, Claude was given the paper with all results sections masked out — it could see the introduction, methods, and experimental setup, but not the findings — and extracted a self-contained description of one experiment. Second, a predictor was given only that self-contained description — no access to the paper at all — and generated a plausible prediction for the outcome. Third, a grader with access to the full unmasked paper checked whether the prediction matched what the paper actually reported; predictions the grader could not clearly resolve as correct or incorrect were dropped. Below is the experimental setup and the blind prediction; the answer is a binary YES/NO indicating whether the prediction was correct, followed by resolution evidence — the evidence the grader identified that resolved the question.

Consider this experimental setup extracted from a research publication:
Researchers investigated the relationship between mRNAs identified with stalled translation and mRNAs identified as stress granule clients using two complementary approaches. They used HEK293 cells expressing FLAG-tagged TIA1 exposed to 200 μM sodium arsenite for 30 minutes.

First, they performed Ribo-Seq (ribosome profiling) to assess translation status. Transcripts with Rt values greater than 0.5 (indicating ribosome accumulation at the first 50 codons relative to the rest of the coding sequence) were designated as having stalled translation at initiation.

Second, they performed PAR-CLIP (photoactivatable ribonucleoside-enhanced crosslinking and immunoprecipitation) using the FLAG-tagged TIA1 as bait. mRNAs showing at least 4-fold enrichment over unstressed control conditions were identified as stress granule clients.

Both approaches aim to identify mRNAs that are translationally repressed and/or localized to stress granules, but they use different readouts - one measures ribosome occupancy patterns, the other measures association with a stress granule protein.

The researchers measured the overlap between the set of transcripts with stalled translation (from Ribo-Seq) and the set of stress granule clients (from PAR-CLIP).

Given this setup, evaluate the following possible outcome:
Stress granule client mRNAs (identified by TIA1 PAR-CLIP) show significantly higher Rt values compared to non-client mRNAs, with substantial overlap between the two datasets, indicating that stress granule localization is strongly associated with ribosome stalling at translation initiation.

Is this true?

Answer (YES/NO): NO